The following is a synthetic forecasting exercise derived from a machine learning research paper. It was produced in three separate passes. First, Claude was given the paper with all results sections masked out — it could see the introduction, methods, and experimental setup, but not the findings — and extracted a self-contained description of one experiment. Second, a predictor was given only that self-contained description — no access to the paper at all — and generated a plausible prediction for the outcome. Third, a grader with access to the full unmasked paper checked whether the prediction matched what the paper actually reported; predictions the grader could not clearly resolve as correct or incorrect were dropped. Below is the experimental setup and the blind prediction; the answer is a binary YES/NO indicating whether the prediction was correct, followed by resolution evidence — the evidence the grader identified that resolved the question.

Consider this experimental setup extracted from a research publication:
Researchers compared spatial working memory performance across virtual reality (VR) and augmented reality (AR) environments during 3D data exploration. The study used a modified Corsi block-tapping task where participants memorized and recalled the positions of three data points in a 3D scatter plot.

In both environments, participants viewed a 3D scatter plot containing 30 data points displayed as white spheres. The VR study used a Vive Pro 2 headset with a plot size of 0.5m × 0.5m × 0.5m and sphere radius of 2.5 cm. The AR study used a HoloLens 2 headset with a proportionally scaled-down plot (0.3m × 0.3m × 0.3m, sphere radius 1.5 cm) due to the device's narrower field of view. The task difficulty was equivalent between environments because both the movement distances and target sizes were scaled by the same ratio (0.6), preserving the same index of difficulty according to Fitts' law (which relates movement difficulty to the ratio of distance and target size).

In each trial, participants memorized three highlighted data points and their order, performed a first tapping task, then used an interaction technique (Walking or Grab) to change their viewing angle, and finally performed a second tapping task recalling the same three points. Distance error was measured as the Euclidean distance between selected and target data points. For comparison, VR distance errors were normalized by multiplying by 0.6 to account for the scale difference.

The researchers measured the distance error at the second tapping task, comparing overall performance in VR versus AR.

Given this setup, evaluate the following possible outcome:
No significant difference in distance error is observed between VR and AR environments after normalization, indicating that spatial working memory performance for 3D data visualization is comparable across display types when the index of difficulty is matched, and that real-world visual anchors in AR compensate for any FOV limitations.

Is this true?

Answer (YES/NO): NO